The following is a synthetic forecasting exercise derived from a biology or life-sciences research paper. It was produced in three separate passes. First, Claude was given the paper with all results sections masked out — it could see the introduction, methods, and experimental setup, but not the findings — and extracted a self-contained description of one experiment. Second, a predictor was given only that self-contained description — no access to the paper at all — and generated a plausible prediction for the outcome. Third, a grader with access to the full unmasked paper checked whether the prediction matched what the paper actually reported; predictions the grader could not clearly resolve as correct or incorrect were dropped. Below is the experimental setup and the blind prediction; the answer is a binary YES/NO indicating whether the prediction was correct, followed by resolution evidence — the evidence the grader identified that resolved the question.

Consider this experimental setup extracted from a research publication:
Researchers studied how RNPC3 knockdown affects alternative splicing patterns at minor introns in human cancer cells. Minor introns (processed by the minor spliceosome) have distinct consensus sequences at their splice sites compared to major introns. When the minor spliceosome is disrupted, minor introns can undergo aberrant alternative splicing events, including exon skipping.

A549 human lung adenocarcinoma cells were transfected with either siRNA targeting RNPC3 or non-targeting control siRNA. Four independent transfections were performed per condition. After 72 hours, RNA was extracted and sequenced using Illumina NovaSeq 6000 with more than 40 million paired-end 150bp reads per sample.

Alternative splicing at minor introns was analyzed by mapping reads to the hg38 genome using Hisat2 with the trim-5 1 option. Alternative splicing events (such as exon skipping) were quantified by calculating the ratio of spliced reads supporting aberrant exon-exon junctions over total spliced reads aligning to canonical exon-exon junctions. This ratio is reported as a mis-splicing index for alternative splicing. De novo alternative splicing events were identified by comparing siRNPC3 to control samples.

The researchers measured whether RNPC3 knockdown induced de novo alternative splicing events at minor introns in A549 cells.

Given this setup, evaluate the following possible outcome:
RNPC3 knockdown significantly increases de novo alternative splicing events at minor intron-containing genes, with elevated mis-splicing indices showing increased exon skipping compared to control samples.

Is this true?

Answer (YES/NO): YES